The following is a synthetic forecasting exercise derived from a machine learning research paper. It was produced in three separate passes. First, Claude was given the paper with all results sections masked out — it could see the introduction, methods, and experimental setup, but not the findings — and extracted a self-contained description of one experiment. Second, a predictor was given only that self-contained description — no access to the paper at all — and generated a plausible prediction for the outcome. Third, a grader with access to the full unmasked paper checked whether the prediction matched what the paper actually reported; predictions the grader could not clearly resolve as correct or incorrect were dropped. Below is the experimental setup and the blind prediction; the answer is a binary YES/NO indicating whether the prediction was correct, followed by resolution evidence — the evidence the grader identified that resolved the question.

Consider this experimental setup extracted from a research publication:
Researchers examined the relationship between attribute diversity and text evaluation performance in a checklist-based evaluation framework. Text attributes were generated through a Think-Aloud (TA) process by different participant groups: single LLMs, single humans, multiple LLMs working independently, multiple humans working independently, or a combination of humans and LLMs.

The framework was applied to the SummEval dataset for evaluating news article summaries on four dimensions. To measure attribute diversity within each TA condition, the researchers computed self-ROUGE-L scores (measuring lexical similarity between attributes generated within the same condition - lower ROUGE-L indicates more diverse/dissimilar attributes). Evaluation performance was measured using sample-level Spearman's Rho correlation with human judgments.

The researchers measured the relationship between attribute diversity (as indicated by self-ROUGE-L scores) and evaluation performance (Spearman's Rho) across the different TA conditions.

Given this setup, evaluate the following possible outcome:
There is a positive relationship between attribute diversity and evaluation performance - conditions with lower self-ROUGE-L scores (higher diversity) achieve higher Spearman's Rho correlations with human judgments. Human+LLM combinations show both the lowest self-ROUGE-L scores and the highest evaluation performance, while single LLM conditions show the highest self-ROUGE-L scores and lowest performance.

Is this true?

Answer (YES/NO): NO